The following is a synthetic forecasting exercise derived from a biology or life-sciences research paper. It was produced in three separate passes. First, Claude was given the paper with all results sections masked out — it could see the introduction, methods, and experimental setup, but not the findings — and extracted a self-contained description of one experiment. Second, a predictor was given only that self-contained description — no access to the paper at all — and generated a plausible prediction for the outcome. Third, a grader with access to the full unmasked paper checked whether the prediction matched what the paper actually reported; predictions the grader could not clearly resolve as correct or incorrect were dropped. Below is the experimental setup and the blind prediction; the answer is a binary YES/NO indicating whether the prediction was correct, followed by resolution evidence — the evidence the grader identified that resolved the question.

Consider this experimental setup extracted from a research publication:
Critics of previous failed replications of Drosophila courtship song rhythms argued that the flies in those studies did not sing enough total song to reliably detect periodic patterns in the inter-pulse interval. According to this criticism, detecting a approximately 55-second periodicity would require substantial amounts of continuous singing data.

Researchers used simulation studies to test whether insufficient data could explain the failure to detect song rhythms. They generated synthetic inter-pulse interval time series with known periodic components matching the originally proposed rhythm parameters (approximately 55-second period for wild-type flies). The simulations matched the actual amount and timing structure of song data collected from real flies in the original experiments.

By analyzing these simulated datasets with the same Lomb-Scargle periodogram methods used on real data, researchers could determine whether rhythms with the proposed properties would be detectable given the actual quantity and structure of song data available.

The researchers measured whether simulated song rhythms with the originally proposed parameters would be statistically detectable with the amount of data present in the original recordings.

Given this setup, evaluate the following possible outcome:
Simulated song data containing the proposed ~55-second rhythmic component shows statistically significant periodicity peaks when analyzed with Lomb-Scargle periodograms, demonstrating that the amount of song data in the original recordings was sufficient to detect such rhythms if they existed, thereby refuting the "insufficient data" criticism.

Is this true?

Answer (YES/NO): YES